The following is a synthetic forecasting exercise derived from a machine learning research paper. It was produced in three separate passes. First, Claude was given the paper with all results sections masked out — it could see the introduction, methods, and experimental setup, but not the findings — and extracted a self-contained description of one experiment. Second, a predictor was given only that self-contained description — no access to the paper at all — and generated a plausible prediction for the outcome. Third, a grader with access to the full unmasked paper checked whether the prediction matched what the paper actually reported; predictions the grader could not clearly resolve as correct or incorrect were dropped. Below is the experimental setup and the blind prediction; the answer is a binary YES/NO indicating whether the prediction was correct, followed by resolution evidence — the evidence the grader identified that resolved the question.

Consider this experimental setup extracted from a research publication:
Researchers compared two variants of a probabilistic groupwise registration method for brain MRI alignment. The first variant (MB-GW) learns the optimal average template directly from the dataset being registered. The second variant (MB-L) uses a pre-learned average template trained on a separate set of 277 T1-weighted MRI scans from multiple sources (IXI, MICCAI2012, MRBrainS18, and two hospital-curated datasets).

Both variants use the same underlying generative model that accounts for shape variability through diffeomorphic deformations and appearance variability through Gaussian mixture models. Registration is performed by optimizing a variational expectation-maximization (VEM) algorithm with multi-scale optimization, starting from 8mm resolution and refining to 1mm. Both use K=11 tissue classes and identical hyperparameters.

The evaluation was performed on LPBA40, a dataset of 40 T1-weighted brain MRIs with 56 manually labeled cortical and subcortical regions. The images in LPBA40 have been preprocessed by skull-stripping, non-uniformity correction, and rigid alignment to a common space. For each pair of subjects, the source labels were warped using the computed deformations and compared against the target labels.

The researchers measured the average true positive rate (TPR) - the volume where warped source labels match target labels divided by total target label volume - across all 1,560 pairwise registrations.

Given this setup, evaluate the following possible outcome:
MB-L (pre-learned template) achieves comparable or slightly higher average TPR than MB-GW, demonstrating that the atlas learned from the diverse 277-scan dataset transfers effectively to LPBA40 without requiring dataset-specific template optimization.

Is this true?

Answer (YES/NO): NO